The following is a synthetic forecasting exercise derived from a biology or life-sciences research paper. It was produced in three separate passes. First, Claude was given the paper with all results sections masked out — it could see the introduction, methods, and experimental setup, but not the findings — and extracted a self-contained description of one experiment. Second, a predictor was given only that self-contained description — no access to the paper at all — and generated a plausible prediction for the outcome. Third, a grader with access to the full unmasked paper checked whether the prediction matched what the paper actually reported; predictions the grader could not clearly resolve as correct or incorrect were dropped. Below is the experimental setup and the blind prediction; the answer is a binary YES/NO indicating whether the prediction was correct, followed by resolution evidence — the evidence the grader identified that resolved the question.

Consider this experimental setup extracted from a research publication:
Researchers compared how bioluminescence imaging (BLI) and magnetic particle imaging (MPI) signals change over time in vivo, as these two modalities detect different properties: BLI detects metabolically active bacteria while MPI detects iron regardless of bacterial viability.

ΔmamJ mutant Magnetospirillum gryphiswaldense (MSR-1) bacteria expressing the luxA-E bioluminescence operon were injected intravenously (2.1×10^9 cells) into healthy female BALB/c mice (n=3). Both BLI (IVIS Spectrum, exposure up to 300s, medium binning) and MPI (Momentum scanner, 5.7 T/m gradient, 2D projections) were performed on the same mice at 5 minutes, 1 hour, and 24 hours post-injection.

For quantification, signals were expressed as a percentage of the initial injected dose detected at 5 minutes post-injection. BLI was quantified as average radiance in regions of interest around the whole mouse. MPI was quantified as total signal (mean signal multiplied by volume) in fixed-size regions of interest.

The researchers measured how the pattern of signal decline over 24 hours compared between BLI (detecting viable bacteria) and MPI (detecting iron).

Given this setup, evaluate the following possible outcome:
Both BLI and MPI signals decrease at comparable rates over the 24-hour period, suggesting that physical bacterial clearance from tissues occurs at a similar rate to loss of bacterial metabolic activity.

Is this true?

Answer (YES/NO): NO